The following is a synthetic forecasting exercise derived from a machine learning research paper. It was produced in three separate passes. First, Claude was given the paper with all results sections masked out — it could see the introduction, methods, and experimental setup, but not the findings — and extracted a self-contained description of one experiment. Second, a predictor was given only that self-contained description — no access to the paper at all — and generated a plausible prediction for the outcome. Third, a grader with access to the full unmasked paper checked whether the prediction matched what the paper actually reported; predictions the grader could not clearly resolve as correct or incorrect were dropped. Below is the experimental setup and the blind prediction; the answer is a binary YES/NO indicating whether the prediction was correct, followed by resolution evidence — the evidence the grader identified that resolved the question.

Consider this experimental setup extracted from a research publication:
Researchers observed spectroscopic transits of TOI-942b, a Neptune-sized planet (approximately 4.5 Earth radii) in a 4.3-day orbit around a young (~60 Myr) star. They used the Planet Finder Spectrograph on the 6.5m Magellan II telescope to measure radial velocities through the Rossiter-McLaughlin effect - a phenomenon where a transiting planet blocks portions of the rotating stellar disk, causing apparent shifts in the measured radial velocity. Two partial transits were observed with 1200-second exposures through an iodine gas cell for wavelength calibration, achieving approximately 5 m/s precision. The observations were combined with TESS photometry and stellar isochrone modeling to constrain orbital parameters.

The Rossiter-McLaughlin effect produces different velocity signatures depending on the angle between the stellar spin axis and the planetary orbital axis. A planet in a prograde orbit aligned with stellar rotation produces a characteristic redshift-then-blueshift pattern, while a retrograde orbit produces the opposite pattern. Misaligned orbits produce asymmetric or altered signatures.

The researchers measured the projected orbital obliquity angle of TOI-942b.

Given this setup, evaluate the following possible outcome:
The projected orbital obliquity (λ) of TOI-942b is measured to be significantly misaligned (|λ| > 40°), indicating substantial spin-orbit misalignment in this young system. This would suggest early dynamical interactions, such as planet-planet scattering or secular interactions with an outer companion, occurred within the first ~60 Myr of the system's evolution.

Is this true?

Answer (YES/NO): NO